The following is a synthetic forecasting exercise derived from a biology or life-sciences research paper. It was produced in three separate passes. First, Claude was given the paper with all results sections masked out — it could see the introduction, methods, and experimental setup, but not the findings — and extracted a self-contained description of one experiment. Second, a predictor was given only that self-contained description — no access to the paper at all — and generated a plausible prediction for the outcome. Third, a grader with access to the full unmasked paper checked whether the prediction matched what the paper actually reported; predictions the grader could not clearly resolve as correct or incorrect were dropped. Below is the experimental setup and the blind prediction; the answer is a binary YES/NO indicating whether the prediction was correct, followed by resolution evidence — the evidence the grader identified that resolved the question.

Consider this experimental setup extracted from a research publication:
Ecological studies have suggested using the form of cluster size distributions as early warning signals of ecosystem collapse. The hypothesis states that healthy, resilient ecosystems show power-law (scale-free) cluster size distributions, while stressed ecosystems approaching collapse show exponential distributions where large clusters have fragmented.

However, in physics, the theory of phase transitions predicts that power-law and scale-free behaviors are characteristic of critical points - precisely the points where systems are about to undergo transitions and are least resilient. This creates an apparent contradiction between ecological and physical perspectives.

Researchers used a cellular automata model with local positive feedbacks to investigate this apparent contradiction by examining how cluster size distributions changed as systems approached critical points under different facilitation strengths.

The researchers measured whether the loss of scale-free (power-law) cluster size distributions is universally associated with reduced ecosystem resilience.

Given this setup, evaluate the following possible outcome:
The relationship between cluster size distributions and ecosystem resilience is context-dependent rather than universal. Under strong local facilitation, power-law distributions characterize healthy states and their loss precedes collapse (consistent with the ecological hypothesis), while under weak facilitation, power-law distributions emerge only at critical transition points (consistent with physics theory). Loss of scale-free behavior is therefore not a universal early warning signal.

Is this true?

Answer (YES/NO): NO